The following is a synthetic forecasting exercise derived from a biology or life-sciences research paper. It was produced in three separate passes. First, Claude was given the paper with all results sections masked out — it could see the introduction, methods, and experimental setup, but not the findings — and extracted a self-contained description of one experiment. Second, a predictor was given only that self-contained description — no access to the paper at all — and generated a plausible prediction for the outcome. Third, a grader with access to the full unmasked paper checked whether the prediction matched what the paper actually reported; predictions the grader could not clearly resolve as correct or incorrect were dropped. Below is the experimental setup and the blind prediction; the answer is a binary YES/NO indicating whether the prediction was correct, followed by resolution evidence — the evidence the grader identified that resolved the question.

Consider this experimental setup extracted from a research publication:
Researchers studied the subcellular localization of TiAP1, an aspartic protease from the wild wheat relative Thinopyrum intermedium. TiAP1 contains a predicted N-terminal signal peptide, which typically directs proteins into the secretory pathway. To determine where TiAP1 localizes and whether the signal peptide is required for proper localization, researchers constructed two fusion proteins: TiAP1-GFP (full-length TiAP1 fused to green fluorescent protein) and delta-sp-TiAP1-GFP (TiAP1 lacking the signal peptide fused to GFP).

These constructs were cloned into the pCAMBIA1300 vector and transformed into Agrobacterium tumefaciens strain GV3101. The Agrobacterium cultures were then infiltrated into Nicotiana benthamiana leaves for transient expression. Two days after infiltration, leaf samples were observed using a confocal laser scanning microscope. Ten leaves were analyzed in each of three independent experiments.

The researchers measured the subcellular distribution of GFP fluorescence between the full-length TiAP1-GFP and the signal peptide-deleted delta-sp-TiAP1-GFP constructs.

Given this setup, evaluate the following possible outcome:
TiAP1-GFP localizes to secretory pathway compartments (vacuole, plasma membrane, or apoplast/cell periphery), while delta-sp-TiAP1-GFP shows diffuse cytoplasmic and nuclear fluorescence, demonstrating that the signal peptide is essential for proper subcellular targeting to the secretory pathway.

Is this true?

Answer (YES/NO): YES